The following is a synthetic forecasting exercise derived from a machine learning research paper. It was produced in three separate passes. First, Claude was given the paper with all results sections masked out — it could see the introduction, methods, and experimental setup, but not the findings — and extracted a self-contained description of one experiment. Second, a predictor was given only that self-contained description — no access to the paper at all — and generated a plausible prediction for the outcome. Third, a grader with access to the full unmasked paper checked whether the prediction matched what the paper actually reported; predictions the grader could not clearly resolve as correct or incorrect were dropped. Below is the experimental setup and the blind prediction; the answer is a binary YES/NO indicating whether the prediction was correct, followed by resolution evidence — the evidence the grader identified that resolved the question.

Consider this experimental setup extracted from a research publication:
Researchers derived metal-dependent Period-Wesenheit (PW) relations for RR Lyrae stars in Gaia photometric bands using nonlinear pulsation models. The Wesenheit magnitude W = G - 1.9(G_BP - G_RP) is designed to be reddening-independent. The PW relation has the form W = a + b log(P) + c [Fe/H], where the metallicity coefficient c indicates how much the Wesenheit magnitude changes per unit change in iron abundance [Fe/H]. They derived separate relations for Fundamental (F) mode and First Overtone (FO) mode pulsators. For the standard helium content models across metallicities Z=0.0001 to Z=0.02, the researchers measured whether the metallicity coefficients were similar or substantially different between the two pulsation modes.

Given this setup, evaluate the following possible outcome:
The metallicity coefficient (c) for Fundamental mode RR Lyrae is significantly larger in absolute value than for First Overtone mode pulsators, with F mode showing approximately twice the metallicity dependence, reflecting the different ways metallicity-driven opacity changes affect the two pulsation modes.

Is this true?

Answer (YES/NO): NO